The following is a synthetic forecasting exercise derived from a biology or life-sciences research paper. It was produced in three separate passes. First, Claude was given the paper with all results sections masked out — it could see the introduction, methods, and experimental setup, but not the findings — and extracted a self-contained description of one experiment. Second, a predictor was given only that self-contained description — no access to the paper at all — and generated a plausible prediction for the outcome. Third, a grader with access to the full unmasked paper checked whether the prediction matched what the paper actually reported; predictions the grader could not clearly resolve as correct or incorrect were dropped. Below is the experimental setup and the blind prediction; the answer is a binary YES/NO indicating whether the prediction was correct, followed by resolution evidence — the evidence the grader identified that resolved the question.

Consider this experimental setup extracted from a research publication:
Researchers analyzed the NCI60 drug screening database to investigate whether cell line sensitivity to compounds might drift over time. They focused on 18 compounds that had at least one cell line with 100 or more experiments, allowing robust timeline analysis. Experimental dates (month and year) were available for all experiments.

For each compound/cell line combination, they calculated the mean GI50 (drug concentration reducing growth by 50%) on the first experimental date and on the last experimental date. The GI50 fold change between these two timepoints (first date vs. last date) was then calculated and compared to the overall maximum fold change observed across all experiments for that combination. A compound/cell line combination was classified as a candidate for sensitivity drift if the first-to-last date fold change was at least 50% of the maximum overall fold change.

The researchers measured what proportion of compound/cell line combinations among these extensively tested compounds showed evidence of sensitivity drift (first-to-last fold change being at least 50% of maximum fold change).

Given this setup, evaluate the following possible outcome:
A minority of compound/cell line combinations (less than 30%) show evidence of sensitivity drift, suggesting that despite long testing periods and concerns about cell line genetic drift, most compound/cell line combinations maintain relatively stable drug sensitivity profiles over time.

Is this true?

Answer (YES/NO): YES